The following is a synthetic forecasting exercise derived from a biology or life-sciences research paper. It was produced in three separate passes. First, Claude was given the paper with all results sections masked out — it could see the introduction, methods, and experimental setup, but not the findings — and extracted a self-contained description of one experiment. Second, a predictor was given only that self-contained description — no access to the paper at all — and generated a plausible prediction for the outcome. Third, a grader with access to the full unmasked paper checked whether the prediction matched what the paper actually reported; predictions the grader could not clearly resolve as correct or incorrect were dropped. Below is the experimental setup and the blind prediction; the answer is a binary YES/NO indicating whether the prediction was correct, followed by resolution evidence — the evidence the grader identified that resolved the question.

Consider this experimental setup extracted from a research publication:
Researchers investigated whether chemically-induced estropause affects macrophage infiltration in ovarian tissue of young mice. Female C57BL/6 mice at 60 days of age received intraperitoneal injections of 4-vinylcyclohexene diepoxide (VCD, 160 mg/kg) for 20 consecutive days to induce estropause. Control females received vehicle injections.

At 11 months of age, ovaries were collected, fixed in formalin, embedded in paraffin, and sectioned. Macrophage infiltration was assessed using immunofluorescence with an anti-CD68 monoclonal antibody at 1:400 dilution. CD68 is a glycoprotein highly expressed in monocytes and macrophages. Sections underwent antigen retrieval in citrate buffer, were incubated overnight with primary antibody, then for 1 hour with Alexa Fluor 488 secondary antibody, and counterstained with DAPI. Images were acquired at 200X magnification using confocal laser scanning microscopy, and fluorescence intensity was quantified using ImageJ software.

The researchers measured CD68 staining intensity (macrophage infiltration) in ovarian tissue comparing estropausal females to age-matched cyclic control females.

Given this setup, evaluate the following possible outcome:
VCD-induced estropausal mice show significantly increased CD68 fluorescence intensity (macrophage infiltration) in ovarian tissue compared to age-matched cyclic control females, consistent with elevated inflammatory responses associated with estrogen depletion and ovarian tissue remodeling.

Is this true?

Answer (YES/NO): NO